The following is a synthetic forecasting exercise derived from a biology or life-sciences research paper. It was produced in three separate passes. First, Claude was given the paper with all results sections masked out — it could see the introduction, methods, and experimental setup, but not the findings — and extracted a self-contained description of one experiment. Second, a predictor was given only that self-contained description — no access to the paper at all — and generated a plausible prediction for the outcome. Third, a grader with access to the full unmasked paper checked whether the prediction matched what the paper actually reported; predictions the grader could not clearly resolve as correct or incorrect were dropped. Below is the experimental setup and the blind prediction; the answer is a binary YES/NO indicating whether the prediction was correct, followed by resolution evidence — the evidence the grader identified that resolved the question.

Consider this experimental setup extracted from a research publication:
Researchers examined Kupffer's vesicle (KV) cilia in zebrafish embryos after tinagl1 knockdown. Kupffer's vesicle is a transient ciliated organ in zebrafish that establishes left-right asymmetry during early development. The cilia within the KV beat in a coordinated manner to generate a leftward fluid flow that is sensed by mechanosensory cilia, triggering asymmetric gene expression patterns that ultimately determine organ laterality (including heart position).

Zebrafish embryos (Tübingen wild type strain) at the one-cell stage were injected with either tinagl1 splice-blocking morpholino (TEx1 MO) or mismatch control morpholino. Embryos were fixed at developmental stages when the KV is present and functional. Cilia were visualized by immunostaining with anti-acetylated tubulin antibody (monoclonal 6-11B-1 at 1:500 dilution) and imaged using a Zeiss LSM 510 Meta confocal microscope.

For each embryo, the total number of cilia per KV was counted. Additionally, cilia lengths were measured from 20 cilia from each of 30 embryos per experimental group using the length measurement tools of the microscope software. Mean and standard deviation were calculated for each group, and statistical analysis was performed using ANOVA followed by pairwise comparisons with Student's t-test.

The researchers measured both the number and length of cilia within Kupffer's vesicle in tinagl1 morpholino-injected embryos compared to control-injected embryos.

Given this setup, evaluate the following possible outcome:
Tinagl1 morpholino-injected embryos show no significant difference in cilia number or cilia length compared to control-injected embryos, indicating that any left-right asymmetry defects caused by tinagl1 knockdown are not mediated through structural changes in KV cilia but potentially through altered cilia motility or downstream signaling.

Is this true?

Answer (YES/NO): NO